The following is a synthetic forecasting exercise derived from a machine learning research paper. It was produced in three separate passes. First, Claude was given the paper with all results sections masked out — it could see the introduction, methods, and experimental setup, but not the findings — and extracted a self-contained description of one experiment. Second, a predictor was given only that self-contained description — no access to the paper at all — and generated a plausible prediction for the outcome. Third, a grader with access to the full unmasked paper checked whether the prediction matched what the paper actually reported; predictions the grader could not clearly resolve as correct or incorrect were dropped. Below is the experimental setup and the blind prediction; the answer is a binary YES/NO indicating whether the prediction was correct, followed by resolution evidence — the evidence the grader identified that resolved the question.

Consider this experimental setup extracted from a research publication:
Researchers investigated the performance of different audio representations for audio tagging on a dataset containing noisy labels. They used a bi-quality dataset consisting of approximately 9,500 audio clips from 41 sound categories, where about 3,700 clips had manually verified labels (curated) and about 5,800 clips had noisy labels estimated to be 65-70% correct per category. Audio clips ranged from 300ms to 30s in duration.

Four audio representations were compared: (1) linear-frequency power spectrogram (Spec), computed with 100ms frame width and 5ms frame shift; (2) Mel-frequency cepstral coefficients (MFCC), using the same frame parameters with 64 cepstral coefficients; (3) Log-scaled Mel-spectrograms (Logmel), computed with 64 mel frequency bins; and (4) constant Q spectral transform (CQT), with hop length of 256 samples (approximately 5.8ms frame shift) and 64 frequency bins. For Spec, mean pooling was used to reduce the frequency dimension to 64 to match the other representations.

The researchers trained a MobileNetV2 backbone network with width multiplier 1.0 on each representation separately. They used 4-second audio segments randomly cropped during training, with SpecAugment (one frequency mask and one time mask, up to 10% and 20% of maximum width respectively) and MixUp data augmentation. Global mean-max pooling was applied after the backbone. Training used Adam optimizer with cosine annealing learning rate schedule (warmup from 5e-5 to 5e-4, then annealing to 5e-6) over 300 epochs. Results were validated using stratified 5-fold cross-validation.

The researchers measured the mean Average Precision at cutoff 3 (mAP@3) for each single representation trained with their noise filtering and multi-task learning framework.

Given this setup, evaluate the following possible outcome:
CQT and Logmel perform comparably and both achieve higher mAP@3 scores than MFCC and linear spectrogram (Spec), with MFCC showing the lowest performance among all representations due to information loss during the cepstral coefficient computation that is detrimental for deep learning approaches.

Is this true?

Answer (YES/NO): NO